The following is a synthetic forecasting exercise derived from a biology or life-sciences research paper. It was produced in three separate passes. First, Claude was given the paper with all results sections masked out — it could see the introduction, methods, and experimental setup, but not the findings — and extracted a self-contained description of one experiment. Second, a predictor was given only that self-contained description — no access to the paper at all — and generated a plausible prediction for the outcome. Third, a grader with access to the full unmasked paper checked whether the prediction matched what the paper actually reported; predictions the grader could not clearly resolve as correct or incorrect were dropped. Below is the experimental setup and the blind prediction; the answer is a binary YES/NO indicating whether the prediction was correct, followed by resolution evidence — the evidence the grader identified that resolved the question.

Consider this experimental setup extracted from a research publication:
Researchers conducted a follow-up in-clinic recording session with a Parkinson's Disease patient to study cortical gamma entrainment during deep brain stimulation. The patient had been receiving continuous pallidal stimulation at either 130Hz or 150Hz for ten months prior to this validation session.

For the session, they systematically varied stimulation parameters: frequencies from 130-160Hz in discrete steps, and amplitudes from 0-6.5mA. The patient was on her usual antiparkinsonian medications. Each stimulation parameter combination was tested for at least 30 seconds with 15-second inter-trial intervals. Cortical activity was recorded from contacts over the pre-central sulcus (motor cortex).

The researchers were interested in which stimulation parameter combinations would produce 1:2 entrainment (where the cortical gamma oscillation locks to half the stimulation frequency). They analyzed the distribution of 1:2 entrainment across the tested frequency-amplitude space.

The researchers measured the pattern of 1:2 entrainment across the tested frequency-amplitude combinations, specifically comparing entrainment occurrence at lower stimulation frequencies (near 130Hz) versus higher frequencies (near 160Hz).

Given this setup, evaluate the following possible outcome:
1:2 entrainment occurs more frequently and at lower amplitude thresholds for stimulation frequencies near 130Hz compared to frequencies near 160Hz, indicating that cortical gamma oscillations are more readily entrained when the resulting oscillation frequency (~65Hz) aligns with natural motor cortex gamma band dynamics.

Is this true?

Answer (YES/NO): NO